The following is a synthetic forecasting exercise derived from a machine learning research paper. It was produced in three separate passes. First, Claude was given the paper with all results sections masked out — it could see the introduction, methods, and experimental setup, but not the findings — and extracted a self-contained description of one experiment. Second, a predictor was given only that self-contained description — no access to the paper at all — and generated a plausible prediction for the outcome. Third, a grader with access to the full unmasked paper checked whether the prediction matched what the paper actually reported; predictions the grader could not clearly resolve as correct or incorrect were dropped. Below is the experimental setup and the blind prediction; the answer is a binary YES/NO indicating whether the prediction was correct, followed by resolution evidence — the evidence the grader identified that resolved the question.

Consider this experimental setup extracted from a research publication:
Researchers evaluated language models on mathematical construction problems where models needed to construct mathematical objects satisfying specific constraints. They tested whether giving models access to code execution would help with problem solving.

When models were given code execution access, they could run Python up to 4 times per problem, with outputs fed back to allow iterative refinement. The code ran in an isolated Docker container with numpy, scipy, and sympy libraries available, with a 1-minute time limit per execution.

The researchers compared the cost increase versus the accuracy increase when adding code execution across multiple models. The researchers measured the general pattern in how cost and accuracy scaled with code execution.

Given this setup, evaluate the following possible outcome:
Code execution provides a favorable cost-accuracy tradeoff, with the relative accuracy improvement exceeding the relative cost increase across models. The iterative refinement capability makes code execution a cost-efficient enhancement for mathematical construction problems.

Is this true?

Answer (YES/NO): NO